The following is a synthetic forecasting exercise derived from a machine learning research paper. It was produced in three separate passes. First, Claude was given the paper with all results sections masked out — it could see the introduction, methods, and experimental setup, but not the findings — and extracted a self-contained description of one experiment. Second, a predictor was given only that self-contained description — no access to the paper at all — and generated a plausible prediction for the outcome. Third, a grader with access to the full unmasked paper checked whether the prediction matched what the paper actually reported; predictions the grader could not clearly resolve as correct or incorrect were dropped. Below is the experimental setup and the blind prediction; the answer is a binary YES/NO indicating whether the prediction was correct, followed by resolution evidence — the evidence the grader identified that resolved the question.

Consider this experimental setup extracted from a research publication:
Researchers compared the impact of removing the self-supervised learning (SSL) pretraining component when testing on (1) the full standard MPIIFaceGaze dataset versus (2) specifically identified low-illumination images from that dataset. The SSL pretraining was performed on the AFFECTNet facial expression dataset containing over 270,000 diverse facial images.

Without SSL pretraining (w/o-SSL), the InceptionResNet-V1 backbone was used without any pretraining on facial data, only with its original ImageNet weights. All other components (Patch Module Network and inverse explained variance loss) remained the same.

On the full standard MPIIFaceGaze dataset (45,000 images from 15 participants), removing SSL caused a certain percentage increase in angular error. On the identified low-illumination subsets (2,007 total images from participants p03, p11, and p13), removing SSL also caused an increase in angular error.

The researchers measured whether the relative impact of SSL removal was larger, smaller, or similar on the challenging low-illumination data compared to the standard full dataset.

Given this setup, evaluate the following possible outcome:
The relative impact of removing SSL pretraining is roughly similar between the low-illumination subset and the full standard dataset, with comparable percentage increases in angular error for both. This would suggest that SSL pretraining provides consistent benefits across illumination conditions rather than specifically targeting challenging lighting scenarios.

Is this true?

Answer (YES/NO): NO